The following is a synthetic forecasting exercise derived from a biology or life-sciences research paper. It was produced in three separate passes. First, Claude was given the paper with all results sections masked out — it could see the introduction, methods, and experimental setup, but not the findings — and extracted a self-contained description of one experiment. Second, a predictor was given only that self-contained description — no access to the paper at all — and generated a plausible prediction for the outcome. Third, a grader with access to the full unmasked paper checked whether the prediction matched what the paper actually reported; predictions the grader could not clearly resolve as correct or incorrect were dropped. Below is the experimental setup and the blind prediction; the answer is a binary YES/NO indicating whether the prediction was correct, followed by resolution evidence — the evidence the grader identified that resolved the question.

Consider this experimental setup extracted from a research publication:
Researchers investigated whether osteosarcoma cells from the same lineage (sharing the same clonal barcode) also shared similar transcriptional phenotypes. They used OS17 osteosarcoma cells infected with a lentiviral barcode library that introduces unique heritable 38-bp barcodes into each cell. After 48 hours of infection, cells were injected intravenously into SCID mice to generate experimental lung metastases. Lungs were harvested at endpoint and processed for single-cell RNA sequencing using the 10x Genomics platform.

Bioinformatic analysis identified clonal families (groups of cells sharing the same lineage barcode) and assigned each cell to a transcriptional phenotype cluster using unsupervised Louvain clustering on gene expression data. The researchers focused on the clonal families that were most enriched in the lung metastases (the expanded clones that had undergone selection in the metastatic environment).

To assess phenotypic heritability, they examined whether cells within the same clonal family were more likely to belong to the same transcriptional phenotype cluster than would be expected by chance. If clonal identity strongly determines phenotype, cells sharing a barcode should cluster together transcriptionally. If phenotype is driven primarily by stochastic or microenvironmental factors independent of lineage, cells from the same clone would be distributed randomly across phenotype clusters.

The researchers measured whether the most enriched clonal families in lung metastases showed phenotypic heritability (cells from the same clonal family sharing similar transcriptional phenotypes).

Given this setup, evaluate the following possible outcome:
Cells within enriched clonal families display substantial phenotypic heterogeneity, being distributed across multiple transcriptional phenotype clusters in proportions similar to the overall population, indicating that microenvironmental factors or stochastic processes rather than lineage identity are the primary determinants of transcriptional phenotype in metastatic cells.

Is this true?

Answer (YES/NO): NO